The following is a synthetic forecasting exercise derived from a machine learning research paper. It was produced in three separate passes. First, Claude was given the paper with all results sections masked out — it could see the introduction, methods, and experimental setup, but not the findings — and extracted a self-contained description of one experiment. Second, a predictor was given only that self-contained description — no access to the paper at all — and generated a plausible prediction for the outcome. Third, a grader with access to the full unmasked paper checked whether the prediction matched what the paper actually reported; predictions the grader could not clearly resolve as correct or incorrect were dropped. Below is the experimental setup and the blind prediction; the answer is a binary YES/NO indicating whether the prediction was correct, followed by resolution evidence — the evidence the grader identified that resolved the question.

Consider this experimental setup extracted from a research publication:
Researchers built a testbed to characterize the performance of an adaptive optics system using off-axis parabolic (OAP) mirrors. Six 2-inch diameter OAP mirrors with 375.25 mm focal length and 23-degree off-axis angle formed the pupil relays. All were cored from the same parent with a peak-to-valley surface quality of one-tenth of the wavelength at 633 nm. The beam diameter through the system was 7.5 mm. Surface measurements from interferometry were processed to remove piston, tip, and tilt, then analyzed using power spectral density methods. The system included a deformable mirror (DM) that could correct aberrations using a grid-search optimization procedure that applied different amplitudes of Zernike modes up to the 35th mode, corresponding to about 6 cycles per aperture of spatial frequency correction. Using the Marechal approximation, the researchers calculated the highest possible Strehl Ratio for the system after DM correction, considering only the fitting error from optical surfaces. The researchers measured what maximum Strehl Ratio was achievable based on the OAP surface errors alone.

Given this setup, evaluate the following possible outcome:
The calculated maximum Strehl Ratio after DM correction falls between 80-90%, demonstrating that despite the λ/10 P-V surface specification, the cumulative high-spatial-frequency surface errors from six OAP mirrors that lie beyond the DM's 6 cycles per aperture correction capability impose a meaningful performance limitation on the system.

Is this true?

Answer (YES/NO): NO